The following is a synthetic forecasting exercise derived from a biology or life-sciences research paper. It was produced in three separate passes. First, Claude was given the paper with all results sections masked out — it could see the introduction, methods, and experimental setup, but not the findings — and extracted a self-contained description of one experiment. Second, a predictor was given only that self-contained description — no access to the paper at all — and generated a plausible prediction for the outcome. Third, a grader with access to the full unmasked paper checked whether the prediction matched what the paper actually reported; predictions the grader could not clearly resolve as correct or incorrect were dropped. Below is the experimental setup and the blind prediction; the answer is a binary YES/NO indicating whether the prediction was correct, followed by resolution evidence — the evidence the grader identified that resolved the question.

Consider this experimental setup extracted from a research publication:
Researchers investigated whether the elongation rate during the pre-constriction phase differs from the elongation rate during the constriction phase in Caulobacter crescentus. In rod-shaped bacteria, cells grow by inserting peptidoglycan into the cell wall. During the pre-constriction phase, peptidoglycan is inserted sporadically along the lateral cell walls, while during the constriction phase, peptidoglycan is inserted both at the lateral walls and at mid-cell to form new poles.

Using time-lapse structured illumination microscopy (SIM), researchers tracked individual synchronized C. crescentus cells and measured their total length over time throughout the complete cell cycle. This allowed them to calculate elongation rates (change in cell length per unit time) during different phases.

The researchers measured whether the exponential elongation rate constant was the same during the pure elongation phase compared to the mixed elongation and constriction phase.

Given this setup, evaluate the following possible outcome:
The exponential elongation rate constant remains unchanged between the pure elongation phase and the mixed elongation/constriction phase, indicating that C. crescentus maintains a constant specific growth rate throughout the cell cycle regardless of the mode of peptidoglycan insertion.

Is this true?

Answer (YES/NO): YES